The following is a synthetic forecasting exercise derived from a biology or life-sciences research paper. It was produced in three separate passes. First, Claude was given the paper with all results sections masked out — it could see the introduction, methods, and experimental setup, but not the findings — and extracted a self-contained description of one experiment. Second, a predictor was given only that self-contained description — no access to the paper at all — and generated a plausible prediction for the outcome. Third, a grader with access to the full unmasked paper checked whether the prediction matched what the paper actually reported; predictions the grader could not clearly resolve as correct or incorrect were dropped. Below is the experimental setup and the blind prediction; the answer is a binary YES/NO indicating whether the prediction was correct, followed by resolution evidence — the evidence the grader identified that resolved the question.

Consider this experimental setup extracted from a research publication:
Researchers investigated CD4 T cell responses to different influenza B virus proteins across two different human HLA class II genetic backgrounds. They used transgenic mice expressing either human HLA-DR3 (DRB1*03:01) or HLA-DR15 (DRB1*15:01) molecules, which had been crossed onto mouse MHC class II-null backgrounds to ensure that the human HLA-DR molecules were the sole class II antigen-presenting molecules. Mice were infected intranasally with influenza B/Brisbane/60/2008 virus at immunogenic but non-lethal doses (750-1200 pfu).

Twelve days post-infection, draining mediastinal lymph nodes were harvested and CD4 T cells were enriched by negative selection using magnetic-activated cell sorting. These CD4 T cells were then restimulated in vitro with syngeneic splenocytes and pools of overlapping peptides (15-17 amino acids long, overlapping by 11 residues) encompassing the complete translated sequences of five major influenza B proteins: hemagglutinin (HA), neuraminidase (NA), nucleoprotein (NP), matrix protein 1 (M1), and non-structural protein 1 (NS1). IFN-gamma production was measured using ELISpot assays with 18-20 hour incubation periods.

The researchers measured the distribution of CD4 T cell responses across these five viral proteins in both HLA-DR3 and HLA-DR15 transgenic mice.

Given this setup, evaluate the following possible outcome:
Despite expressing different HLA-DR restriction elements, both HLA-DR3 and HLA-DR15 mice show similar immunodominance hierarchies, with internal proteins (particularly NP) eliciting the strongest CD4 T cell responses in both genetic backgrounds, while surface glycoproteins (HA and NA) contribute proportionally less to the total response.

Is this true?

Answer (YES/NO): NO